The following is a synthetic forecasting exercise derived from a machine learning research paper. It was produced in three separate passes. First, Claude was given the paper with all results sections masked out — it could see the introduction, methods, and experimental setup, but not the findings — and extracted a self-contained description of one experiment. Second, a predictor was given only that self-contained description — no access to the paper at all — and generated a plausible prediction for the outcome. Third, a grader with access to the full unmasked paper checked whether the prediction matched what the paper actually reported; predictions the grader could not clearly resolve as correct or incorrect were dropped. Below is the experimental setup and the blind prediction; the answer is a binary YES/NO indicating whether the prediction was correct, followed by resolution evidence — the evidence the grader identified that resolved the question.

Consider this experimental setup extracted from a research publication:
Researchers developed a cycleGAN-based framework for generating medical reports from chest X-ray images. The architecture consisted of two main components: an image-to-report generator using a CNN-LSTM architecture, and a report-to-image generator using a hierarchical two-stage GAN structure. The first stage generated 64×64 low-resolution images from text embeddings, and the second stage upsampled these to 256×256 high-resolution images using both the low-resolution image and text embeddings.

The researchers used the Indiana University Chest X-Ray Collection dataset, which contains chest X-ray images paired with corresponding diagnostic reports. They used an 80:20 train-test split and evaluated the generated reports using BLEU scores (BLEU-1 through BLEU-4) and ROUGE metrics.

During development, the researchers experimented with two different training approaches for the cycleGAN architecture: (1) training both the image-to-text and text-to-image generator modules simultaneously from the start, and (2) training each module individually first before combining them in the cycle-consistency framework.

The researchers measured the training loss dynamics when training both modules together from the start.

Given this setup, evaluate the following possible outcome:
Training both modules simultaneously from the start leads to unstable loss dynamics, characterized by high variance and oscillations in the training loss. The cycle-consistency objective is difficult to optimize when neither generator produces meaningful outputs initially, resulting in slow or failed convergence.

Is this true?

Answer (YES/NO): YES